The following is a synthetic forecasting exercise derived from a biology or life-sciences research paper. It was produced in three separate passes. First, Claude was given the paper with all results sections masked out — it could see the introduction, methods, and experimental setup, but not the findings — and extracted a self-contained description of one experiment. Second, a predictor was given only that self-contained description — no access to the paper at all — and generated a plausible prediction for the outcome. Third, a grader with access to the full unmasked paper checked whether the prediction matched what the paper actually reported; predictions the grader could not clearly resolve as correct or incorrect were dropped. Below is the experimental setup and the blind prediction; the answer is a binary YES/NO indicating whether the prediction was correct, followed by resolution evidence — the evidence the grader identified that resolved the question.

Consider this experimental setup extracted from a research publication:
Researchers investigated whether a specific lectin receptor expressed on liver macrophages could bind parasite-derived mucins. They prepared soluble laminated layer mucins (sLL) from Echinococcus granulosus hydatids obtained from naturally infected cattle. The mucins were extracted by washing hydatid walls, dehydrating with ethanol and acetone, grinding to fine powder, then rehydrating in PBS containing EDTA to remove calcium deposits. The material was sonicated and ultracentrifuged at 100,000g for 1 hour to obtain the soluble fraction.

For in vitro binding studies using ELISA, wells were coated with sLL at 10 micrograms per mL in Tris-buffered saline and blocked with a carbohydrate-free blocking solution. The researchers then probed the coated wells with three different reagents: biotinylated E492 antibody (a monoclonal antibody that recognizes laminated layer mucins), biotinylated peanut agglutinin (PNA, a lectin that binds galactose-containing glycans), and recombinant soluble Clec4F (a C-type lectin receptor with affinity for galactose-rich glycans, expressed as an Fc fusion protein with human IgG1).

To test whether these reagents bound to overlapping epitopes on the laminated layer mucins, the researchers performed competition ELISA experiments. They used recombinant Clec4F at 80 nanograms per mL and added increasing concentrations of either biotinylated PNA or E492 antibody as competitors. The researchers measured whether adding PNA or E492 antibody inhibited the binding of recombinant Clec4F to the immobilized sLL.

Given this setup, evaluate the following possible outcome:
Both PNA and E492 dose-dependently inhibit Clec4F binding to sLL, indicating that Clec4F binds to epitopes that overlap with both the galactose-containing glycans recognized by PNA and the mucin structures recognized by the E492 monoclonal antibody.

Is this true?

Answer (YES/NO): NO